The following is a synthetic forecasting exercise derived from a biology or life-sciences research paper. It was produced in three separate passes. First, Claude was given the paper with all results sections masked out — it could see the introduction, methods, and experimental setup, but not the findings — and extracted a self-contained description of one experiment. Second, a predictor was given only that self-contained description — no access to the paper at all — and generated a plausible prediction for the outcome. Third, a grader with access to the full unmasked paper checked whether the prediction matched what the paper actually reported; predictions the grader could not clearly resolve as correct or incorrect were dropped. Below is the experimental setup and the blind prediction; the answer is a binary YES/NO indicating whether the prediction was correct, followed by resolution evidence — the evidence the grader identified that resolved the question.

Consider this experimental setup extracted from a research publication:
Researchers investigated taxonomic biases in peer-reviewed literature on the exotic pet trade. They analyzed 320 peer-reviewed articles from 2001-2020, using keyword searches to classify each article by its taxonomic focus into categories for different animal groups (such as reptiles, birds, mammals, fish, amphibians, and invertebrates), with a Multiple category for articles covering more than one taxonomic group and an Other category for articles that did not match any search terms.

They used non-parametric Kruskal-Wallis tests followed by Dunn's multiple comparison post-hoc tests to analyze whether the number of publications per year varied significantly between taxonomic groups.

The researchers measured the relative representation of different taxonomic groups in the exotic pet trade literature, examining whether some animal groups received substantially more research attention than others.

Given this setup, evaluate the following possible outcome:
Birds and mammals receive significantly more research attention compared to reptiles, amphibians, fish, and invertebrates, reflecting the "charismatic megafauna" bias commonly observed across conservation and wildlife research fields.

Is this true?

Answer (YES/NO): NO